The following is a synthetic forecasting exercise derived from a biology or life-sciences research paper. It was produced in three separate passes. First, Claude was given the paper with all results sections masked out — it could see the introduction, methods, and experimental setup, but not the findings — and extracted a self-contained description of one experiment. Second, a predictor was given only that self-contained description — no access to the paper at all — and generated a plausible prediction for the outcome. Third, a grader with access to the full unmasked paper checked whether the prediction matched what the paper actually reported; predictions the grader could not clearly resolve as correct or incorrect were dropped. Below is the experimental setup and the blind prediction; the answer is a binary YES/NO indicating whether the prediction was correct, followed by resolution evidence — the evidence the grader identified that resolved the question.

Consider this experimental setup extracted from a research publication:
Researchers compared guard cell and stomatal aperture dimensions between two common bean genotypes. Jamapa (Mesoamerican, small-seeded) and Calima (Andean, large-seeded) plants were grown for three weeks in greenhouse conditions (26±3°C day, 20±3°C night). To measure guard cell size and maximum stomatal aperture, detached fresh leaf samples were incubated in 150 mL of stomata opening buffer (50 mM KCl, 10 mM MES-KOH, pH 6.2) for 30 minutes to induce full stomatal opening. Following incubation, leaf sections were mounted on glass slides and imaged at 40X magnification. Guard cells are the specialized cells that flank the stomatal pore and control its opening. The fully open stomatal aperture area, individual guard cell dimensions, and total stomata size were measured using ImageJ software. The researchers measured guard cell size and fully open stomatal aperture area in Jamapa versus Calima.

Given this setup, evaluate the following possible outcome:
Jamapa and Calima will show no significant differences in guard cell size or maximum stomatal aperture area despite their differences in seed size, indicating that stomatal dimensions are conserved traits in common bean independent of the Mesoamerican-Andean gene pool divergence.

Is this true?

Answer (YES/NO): NO